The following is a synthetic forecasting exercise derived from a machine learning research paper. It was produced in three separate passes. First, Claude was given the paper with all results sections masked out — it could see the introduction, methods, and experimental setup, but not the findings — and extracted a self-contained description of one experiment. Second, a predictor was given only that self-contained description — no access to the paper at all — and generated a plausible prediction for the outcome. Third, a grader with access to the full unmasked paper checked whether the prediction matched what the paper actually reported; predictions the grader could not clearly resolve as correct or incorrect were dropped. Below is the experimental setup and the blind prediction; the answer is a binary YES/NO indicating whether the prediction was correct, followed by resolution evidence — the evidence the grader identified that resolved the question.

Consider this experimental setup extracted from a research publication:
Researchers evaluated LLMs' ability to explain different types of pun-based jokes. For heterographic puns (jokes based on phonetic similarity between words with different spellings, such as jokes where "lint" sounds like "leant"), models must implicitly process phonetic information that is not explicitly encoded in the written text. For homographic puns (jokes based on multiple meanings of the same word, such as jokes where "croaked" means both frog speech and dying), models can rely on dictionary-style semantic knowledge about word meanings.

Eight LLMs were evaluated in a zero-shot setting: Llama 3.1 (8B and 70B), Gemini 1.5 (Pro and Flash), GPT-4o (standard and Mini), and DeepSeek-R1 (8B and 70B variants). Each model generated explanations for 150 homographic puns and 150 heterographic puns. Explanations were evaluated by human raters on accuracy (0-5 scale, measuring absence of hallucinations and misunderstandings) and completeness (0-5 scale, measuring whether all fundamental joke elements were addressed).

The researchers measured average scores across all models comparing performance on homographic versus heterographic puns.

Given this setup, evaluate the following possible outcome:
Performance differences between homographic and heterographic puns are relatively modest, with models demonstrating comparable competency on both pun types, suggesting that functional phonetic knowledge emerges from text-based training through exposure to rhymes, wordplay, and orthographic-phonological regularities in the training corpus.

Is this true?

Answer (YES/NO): NO